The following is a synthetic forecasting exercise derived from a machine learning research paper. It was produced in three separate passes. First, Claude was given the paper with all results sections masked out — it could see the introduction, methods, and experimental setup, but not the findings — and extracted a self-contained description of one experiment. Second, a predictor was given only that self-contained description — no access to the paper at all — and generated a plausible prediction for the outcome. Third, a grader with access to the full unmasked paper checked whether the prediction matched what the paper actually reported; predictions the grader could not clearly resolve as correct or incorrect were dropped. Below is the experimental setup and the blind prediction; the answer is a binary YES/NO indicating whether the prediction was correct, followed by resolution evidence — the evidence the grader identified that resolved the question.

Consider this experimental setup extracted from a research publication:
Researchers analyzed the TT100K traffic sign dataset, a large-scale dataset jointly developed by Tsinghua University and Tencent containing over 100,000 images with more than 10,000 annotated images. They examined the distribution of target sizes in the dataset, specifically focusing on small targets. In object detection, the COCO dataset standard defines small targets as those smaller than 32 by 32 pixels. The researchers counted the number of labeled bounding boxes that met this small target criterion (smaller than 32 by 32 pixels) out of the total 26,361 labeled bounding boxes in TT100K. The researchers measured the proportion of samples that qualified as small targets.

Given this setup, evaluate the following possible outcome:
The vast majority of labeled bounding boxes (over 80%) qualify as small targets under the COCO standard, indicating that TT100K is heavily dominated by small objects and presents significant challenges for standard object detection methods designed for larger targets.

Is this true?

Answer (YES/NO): NO